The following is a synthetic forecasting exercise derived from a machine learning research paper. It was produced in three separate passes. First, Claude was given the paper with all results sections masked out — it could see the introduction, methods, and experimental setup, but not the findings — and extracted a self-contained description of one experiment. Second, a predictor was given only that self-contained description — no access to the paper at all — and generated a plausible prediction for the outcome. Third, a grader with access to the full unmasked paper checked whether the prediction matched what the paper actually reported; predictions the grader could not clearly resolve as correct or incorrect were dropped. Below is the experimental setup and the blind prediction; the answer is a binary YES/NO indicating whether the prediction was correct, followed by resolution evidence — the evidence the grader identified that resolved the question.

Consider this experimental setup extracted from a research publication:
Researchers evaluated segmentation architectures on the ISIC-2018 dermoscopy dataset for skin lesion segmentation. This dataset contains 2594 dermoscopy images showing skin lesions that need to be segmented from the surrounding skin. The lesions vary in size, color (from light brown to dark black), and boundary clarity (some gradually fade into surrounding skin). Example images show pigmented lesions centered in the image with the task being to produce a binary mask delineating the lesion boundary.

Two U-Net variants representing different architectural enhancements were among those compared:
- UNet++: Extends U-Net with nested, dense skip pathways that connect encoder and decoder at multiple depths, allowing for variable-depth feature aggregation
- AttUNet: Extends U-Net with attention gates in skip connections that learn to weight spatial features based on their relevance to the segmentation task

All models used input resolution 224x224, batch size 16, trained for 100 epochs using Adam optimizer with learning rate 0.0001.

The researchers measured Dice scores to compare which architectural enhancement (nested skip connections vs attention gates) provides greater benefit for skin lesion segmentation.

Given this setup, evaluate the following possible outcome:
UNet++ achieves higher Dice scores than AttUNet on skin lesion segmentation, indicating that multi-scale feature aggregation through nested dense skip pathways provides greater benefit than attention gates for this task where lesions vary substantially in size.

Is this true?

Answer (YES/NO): YES